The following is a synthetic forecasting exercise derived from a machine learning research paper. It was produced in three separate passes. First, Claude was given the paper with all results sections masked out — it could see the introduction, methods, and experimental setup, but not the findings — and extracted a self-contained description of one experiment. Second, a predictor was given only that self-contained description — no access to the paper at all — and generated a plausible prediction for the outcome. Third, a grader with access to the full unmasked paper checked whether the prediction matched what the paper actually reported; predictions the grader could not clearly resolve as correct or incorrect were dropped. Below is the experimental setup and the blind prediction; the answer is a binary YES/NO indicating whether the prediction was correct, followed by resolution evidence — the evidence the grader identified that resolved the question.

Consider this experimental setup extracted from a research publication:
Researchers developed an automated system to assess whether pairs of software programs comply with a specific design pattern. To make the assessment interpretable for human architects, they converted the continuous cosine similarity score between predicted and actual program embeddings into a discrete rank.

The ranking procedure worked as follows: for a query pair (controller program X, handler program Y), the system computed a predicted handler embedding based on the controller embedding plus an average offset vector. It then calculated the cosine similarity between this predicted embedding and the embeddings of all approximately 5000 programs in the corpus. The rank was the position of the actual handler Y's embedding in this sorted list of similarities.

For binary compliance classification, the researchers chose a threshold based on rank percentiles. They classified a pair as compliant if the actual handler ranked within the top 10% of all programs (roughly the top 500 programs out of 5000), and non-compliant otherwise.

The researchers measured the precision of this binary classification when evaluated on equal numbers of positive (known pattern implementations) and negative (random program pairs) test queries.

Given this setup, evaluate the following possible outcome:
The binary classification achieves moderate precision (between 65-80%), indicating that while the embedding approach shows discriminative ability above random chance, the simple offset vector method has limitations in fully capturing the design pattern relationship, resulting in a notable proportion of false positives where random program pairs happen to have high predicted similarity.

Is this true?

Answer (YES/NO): NO